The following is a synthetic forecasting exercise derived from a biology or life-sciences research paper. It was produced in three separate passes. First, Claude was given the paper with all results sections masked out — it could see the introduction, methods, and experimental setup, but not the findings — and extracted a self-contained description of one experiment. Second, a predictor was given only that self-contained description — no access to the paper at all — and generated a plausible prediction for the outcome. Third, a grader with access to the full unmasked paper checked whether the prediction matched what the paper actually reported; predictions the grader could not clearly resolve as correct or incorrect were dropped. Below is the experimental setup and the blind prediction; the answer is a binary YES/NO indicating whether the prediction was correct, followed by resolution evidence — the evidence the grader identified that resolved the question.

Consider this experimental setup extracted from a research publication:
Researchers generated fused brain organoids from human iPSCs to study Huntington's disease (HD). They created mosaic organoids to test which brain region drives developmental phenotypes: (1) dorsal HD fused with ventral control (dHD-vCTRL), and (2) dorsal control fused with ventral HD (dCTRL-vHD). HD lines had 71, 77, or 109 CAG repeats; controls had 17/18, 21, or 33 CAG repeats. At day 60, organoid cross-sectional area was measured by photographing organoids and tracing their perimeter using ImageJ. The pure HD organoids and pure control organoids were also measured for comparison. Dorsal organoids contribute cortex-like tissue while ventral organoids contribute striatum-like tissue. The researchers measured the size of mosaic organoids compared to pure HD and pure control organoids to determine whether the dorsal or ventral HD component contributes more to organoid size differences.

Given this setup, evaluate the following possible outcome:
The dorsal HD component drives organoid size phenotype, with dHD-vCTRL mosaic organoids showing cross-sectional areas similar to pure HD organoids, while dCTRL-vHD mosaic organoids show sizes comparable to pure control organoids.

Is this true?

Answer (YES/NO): YES